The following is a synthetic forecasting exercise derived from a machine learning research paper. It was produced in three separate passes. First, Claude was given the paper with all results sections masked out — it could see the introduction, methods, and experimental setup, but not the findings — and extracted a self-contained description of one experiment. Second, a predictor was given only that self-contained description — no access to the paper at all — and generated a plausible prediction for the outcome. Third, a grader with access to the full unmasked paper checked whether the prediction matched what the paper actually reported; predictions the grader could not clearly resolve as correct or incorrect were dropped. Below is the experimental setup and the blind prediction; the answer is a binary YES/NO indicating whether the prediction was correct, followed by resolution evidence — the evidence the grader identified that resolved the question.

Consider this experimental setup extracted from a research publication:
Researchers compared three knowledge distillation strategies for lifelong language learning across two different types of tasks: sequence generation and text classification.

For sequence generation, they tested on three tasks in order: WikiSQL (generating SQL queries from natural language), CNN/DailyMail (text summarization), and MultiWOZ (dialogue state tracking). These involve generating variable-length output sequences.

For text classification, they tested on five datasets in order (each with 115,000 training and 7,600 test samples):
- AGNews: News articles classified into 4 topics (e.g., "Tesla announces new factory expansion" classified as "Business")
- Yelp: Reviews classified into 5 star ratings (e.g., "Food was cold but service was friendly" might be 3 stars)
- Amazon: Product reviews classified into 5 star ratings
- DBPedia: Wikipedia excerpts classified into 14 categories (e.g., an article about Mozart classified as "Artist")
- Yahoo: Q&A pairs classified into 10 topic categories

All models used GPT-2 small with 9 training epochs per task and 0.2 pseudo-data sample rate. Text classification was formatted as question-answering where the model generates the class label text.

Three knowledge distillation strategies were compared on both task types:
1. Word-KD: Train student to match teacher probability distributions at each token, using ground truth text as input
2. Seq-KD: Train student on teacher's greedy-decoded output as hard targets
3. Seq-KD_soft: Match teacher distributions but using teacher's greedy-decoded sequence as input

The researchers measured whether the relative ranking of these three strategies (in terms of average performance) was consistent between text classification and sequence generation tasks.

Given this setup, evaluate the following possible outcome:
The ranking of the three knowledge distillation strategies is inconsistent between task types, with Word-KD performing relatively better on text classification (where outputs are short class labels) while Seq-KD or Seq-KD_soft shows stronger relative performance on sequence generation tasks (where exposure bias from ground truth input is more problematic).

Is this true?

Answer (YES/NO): YES